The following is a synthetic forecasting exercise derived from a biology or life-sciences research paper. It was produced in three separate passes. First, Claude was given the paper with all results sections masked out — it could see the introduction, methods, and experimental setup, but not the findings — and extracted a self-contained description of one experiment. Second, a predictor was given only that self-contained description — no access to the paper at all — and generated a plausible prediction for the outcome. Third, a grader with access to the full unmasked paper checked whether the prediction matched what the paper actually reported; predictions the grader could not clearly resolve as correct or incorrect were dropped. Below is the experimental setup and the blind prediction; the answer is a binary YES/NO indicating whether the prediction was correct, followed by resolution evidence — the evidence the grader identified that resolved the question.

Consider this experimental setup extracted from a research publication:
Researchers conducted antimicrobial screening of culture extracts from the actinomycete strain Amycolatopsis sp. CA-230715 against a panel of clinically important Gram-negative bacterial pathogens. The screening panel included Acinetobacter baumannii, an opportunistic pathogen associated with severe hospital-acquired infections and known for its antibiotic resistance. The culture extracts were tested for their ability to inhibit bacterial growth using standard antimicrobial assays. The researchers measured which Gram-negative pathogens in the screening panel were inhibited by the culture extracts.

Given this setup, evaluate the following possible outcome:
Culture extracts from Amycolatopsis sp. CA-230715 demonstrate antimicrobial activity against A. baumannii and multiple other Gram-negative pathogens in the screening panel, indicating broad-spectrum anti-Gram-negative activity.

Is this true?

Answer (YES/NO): NO